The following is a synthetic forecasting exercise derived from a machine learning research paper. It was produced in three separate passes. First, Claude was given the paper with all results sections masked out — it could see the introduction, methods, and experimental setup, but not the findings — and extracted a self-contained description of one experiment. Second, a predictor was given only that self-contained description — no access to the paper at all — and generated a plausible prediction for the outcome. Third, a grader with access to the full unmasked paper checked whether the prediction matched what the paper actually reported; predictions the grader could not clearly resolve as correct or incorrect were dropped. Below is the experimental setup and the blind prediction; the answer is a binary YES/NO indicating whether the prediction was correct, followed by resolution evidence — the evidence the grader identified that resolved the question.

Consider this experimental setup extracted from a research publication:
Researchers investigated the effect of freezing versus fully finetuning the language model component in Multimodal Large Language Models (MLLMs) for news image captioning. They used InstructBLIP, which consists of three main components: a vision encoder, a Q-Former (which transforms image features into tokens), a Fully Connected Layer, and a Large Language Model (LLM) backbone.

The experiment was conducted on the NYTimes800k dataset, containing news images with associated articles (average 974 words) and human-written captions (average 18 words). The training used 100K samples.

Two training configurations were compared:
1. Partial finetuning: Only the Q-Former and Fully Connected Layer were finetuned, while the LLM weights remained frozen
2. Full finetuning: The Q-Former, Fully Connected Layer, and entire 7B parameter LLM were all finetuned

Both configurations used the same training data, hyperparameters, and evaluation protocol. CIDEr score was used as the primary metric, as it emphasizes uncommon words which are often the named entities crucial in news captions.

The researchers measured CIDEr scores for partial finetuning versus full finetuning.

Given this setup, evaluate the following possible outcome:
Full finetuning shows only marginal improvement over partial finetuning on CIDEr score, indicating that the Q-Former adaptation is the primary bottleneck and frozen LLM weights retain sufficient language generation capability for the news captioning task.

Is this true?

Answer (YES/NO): NO